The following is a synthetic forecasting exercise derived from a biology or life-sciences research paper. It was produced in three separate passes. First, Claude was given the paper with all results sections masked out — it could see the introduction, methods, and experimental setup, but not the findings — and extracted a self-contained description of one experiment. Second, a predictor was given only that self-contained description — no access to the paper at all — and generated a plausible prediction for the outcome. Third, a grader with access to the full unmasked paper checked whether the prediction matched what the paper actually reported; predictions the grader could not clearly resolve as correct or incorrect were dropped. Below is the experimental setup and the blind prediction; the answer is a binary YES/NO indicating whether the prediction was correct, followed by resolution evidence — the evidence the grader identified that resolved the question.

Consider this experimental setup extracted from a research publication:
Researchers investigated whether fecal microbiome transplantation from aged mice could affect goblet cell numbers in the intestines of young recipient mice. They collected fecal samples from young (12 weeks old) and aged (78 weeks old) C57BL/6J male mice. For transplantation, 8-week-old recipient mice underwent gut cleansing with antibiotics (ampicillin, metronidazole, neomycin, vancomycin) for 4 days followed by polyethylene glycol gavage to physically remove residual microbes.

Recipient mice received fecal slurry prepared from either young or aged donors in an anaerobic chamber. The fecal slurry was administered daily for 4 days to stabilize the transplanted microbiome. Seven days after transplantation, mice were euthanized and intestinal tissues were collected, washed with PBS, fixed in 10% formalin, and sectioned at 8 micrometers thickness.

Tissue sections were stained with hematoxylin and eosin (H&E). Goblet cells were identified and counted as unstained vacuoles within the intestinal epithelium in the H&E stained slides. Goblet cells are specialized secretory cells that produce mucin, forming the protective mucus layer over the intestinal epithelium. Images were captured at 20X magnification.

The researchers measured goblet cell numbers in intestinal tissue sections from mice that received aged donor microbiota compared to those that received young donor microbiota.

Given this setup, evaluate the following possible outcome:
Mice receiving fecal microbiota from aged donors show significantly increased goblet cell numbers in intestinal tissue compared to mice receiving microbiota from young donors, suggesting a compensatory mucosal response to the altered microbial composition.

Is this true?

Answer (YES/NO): NO